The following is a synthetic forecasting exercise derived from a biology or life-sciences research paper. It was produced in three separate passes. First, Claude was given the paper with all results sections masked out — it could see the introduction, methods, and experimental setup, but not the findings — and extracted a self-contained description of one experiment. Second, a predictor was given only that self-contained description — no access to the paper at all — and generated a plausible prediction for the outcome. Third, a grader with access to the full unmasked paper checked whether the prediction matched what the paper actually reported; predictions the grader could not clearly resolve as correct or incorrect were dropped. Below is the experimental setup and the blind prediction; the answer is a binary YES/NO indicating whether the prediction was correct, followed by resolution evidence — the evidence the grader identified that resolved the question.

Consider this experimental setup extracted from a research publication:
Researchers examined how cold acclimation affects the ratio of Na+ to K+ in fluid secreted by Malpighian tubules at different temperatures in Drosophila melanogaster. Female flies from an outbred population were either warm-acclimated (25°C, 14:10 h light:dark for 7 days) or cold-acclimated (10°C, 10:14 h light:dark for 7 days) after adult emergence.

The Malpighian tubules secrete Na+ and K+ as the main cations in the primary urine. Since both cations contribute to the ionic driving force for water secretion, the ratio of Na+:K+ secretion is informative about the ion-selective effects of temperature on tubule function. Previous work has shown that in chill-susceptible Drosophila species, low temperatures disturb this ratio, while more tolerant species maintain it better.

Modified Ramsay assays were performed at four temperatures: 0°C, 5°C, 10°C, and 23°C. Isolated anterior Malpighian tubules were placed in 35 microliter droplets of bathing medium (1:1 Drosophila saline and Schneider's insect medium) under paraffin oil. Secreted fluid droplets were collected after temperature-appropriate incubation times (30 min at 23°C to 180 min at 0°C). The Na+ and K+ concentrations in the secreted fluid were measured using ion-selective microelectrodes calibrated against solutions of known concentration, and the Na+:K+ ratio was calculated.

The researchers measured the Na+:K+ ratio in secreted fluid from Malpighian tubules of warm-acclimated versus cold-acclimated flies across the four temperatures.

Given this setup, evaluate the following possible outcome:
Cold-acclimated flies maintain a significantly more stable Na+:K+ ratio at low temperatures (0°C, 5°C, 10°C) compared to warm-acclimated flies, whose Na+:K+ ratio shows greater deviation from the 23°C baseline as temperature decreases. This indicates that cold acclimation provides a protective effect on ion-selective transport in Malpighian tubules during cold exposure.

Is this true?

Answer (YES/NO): YES